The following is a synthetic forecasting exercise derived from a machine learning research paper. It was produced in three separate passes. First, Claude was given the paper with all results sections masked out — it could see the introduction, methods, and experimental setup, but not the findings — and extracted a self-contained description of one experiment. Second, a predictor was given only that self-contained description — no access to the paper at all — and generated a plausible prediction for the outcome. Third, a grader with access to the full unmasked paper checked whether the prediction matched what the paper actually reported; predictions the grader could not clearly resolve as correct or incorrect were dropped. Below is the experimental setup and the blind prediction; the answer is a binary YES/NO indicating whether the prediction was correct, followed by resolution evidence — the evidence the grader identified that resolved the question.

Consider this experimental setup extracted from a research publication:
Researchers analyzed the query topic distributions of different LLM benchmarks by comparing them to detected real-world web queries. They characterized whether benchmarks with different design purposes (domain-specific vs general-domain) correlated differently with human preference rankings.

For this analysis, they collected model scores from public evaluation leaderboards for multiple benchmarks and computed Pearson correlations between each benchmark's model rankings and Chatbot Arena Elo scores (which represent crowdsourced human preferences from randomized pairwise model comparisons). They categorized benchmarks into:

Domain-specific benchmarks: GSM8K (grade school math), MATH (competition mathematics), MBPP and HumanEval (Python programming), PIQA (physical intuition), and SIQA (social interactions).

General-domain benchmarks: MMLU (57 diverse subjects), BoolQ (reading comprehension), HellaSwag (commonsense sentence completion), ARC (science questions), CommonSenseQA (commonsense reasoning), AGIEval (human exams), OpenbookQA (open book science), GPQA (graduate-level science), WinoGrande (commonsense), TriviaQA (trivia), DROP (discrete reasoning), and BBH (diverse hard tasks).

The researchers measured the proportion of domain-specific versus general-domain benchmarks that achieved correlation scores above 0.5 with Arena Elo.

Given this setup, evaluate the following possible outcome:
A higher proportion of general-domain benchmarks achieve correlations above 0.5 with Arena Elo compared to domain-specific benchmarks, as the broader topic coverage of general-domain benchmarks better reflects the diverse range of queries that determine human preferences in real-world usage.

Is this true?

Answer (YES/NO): YES